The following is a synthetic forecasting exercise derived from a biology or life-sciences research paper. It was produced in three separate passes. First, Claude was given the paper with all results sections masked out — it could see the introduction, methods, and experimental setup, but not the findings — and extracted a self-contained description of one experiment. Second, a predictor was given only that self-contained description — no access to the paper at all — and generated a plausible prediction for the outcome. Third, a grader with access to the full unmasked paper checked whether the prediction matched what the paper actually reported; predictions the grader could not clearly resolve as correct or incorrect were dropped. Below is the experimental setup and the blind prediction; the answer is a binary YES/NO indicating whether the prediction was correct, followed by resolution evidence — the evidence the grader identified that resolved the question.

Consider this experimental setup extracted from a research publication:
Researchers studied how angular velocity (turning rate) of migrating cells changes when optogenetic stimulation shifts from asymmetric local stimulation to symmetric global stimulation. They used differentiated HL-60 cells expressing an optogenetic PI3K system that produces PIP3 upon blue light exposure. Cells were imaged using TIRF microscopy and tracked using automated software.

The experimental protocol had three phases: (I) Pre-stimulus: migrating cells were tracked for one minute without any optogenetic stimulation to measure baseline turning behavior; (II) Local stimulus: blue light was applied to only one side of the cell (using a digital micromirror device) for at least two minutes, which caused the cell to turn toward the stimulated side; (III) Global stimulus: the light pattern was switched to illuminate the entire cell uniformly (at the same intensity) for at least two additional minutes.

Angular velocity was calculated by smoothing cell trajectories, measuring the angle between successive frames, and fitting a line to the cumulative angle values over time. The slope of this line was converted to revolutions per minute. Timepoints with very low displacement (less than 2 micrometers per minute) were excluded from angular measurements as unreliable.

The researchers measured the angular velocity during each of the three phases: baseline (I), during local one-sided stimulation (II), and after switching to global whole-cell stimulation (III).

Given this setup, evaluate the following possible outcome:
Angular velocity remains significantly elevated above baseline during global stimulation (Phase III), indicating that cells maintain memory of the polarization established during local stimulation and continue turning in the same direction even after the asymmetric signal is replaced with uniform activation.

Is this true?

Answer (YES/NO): NO